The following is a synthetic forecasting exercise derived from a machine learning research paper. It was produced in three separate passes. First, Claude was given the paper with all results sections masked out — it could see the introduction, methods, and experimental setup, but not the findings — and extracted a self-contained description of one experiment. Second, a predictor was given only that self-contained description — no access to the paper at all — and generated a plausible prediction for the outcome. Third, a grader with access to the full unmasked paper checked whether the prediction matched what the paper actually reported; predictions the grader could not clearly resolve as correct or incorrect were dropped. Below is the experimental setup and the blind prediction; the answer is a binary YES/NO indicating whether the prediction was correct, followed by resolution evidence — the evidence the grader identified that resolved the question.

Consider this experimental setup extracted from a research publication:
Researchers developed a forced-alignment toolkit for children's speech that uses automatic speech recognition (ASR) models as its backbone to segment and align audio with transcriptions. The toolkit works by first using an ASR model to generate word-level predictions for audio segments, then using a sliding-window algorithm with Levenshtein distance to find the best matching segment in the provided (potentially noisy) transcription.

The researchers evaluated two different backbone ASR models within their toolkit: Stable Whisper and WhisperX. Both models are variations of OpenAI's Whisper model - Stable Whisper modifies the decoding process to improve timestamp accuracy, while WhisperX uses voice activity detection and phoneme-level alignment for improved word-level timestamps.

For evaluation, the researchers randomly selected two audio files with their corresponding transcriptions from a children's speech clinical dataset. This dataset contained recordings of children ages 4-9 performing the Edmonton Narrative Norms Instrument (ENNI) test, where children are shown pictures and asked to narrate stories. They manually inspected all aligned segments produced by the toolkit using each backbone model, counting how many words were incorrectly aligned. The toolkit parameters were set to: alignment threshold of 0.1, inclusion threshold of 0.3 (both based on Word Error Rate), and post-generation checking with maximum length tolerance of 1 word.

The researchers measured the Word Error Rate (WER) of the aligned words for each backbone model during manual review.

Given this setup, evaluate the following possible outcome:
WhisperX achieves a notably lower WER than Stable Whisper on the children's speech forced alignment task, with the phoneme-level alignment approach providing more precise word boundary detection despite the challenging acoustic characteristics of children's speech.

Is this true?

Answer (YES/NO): YES